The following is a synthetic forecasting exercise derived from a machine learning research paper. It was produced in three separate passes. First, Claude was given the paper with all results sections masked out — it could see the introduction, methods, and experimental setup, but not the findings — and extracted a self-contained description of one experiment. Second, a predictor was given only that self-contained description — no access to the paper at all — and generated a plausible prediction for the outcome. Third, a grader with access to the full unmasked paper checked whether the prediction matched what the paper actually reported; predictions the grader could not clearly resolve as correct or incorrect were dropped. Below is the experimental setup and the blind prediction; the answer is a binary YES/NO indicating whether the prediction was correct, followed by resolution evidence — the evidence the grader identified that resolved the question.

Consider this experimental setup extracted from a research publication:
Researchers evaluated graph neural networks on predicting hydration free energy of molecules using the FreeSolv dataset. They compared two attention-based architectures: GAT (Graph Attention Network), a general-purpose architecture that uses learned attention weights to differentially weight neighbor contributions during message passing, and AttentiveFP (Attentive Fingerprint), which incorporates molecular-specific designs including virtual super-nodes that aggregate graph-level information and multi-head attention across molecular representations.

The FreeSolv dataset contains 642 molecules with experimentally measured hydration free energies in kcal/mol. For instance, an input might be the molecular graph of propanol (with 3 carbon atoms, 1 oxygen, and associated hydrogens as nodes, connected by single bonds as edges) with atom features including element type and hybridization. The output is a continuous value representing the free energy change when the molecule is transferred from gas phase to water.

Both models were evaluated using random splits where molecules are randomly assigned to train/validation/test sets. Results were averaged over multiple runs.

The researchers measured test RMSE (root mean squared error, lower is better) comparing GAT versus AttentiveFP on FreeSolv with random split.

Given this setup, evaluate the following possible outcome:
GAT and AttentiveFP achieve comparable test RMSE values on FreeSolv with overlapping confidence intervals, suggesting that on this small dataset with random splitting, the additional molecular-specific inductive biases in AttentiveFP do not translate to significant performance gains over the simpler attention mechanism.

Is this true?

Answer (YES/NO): NO